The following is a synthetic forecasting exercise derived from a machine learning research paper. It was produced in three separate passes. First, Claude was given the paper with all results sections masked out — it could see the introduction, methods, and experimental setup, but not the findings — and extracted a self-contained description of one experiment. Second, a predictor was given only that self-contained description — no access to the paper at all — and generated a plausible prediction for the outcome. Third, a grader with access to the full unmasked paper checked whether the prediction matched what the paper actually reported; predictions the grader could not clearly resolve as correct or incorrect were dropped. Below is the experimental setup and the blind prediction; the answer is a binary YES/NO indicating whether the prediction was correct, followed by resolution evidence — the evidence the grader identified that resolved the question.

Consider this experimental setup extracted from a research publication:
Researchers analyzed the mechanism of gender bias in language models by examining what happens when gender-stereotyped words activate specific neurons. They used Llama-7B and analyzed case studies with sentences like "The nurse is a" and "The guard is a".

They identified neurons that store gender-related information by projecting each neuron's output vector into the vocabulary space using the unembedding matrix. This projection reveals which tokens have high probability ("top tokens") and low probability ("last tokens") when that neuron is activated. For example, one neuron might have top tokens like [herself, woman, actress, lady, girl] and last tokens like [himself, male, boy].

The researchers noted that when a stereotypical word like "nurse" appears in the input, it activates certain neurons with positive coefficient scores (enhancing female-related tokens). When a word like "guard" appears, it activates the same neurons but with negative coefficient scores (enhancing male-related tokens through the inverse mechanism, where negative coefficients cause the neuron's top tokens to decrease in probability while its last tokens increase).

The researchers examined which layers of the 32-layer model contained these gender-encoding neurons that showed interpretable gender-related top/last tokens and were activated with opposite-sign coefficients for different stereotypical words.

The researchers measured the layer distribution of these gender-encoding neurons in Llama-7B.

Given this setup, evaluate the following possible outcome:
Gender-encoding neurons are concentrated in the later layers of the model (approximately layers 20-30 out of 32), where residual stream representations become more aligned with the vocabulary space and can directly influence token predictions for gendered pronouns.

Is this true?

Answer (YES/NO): NO